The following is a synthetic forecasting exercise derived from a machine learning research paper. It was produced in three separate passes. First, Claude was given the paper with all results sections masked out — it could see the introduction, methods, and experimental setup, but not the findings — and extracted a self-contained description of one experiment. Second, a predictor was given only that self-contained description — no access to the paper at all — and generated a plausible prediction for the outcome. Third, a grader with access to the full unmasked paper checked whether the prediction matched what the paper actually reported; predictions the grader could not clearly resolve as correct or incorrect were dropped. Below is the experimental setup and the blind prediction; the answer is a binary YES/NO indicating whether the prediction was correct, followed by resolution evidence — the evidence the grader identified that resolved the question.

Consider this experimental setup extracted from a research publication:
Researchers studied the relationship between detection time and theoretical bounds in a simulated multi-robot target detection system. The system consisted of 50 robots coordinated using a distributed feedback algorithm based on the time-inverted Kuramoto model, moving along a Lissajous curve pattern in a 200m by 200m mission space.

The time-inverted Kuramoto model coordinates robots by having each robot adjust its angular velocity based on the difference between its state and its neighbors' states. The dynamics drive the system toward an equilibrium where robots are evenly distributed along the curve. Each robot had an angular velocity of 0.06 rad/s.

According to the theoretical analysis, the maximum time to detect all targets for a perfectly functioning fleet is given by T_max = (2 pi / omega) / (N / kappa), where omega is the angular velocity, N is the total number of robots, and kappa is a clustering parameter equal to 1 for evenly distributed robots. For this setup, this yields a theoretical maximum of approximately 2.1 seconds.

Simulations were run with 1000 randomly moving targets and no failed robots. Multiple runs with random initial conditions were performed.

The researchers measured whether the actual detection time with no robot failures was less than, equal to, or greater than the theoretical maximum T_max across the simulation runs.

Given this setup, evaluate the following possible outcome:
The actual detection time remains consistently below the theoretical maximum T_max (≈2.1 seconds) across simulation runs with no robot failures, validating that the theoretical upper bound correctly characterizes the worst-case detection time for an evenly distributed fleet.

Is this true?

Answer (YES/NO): YES